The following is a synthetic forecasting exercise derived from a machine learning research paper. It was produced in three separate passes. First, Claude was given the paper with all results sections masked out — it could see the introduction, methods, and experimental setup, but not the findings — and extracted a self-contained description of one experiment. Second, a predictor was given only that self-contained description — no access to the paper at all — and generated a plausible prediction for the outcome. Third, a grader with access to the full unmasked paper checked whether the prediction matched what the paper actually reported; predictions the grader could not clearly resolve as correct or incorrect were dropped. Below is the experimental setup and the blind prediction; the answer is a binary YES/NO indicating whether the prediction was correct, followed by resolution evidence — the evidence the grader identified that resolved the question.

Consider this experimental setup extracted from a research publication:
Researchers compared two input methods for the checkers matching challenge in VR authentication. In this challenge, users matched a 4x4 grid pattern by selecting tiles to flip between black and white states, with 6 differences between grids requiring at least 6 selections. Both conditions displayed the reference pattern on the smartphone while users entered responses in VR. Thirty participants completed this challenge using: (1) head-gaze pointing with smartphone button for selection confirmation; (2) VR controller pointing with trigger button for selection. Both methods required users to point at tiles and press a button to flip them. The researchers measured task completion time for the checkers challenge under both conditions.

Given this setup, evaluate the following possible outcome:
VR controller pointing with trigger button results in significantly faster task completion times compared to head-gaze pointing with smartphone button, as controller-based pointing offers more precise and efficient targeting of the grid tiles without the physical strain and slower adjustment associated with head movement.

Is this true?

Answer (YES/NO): NO